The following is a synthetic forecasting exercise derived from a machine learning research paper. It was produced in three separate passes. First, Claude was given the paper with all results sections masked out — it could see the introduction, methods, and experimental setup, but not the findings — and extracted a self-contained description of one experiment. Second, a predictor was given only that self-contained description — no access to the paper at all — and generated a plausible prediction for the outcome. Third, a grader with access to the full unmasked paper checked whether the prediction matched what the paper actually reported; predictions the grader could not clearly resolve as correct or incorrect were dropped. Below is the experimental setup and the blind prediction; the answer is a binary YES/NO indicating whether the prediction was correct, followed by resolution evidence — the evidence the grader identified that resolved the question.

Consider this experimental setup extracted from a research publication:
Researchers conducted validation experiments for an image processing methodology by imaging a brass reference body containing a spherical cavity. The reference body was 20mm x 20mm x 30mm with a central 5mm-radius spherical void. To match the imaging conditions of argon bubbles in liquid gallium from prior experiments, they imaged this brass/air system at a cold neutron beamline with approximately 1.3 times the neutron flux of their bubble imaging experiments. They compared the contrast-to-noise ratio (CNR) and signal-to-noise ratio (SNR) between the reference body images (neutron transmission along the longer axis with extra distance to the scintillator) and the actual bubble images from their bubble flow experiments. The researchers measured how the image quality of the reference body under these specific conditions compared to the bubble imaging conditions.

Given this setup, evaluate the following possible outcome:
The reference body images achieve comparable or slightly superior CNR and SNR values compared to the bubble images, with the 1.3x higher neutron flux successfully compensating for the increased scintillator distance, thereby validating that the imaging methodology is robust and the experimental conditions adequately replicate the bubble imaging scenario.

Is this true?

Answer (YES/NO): NO